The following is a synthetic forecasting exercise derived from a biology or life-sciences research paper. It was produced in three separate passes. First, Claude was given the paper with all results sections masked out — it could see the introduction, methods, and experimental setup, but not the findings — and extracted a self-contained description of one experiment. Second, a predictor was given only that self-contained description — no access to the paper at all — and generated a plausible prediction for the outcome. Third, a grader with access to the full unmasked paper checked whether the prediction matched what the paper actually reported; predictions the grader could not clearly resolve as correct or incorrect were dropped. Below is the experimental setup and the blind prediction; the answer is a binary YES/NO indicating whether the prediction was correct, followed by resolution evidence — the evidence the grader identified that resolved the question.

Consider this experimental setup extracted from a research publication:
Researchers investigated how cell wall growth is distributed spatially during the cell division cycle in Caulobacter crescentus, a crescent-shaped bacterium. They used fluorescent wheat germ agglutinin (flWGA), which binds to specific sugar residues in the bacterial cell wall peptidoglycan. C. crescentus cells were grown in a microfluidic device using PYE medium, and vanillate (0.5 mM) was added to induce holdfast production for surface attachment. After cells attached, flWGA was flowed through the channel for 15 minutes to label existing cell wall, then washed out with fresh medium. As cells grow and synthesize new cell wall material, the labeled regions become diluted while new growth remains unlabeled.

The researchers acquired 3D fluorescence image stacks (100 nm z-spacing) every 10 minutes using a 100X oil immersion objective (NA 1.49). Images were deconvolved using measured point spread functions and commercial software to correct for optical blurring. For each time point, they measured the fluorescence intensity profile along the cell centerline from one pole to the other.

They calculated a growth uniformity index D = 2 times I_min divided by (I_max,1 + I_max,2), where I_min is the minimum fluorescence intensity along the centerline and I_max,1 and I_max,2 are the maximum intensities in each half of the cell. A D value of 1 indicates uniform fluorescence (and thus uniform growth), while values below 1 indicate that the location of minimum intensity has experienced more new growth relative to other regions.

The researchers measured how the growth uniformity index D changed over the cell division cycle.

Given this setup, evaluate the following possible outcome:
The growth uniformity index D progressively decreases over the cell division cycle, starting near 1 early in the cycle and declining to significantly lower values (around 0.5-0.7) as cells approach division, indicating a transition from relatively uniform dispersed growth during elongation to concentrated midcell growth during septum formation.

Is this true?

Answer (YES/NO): NO